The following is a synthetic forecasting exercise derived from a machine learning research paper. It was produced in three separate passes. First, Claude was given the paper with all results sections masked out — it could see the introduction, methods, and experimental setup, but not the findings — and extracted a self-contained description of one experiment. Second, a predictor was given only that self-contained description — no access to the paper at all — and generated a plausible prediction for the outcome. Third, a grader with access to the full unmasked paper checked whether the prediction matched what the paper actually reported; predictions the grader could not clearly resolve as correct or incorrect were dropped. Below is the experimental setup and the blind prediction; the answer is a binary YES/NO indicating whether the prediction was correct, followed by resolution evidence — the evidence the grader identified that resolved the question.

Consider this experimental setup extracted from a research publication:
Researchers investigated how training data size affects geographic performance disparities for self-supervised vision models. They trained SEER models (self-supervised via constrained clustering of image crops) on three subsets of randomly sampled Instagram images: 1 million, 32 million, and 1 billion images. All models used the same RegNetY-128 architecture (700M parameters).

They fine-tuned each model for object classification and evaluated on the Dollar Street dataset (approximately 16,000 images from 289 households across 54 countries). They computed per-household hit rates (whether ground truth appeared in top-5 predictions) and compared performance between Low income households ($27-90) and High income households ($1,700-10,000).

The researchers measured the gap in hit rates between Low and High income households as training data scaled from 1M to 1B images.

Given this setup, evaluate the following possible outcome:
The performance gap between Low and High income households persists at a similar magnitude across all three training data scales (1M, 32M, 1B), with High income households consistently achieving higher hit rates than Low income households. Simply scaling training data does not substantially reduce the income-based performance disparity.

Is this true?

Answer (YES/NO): NO